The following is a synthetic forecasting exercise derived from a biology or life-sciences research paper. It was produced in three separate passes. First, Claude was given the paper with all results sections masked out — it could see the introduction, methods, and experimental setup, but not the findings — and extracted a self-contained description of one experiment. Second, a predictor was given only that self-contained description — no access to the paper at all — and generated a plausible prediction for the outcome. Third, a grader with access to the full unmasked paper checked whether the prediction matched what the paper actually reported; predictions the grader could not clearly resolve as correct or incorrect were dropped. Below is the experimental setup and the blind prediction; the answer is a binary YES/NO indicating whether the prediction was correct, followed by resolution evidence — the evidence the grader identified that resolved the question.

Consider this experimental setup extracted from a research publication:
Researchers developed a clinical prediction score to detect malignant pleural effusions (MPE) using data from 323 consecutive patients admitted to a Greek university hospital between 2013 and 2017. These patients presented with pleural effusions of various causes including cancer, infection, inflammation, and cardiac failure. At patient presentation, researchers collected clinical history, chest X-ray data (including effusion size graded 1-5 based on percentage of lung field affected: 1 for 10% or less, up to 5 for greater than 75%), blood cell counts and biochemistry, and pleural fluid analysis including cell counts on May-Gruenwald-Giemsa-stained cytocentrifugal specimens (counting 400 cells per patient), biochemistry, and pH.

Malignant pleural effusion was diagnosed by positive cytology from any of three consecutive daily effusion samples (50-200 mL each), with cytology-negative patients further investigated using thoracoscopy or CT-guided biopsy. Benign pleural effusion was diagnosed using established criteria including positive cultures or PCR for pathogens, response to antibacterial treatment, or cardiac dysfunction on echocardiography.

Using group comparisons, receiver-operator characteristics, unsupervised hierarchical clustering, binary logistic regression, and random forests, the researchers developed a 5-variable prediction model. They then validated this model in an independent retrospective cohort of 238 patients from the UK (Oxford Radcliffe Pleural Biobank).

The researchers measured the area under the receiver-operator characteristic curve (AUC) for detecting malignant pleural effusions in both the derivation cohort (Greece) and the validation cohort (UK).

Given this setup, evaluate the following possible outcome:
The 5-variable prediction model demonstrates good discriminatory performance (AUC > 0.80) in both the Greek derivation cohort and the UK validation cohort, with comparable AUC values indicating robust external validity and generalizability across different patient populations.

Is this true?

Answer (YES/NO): NO